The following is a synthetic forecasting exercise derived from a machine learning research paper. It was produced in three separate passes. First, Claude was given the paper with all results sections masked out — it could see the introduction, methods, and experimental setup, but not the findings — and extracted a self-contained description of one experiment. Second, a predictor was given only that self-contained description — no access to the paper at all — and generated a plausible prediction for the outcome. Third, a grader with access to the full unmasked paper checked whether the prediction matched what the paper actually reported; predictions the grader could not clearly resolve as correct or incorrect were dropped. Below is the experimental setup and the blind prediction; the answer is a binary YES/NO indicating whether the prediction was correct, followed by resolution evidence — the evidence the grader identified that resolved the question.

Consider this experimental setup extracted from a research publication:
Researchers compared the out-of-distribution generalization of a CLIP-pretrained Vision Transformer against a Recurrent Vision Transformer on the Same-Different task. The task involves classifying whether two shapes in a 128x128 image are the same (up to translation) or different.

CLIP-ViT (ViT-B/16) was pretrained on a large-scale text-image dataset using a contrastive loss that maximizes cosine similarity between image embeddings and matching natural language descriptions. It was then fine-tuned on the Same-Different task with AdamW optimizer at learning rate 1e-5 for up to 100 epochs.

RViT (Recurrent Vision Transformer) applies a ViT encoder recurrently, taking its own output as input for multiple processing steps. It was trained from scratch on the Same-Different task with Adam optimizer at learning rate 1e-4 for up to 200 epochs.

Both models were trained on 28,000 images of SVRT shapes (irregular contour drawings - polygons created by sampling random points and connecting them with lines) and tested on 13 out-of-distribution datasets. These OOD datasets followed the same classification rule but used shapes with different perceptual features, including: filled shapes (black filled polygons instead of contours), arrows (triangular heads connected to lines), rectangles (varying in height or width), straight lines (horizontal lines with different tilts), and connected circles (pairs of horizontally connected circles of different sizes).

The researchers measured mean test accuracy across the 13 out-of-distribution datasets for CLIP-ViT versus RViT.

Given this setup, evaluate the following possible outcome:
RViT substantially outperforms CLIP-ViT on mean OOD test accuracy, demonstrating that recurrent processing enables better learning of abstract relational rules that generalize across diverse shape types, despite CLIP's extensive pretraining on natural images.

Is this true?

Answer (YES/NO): NO